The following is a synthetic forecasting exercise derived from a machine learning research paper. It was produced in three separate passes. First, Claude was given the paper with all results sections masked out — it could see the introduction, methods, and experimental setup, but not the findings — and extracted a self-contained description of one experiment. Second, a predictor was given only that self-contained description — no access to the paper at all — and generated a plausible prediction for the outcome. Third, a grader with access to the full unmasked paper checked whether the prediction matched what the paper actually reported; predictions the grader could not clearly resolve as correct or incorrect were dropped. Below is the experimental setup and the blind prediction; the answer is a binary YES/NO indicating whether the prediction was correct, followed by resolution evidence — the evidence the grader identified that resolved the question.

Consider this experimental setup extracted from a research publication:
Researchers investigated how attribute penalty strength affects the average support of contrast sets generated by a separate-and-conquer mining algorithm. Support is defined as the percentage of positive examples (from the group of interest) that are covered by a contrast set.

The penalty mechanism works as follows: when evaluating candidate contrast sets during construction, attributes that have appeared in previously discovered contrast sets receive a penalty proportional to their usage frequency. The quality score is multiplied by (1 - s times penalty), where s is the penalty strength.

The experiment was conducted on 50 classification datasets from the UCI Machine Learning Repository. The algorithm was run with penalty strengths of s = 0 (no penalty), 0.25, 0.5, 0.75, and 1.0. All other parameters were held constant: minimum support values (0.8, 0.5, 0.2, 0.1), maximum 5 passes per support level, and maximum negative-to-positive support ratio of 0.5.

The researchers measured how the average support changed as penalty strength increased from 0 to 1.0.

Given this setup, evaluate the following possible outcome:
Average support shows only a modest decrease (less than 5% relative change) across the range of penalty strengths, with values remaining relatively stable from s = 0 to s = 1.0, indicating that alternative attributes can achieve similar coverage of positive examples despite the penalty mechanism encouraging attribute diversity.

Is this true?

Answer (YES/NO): NO